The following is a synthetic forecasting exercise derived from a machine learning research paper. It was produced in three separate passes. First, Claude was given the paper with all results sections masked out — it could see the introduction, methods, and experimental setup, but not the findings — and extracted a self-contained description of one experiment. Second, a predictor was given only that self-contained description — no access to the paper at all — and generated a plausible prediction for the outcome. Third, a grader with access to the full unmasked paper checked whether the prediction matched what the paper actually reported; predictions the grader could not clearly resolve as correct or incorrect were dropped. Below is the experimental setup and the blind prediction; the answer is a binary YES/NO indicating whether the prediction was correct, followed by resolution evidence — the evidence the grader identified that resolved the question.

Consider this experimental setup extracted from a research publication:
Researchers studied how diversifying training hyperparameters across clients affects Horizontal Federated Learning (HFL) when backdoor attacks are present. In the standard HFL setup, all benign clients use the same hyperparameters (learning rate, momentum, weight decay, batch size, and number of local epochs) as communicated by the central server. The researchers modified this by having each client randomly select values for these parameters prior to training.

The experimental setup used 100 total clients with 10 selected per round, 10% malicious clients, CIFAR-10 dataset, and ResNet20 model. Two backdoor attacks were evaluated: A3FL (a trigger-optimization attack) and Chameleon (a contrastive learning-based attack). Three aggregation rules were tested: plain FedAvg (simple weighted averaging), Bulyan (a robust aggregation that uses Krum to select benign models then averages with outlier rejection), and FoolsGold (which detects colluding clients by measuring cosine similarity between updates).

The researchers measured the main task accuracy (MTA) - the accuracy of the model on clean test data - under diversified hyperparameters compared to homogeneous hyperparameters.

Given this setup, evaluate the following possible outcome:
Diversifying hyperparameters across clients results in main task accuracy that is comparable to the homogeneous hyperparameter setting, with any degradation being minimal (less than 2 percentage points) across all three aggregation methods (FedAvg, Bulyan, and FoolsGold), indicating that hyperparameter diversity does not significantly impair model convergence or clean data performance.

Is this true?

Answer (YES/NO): NO